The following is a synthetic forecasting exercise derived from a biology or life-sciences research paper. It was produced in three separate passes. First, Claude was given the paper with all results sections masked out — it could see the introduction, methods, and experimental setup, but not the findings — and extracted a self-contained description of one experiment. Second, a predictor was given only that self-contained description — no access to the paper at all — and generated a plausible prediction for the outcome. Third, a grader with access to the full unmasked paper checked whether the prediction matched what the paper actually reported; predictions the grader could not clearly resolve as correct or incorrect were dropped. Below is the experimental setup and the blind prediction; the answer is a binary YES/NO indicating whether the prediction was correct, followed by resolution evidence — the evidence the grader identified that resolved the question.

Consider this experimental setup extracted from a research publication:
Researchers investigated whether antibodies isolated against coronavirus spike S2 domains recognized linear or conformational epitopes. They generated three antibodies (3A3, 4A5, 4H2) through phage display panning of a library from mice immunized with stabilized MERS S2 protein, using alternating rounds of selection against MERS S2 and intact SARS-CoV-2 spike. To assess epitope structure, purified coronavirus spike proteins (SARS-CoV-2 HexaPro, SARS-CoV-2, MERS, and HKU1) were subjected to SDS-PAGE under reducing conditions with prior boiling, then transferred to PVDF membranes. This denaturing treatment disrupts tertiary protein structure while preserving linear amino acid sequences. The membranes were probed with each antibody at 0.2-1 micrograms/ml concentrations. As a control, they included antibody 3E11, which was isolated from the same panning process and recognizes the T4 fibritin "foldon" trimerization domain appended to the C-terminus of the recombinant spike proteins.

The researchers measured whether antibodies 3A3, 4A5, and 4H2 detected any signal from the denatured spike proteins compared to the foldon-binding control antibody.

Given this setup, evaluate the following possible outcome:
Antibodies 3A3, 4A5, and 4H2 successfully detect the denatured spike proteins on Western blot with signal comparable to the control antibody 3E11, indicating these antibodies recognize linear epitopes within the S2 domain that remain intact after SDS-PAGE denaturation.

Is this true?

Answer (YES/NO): NO